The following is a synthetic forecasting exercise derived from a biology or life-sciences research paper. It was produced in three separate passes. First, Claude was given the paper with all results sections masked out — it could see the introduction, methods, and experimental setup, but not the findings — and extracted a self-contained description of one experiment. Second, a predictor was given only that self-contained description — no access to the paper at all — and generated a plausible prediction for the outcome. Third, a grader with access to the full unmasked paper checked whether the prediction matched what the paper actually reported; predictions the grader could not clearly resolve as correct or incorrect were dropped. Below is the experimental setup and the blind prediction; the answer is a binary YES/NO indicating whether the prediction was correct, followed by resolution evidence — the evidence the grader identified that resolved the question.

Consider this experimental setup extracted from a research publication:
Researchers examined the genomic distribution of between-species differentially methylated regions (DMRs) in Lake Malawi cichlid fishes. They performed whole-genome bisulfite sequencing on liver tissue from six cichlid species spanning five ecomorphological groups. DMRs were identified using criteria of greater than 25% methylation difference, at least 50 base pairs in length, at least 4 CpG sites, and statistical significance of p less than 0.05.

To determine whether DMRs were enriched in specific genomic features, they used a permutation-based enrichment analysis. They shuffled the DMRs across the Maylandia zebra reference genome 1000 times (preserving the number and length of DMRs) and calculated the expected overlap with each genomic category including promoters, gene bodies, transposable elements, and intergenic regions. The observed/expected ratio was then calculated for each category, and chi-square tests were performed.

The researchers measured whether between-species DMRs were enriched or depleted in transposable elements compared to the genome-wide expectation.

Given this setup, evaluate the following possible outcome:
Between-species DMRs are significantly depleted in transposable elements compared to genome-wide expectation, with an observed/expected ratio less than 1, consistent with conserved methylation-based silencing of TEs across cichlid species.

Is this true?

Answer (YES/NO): NO